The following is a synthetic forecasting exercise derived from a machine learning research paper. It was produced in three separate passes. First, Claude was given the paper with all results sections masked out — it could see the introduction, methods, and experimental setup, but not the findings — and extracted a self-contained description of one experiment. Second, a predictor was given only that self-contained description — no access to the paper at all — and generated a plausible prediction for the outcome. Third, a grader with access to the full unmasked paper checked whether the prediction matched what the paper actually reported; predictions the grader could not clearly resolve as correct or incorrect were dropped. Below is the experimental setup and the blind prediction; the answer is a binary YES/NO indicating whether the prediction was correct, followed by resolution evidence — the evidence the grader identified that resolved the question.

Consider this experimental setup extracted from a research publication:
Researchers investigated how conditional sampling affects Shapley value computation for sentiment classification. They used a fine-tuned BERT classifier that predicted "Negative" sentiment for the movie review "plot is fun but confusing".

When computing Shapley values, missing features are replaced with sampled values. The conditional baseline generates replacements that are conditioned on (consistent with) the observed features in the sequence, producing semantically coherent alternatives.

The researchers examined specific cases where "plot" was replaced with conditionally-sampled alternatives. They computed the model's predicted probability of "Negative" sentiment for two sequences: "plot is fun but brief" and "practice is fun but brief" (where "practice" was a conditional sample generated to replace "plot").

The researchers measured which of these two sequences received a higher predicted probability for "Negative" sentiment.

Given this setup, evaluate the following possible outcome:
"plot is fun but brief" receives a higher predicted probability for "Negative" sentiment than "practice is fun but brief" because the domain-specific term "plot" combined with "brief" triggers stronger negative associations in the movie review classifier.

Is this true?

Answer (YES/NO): NO